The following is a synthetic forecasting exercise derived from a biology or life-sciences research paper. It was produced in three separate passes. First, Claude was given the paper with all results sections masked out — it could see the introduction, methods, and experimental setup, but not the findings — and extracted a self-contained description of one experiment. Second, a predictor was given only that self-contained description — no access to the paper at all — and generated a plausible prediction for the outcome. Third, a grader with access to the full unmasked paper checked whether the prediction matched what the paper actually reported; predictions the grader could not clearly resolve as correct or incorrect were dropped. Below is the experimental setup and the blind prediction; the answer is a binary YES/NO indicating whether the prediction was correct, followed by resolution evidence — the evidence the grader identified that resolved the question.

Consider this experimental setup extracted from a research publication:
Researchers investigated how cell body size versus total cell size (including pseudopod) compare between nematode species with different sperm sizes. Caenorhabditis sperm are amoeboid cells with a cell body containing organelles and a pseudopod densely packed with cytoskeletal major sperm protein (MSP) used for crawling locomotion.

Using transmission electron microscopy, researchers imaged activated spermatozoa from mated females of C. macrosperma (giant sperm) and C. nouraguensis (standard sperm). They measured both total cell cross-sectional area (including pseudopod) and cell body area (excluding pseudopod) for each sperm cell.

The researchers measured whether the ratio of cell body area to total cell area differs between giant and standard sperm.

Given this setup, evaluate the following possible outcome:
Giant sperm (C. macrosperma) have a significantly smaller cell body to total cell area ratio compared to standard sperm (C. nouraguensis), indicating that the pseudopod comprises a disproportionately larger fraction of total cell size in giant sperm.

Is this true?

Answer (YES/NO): NO